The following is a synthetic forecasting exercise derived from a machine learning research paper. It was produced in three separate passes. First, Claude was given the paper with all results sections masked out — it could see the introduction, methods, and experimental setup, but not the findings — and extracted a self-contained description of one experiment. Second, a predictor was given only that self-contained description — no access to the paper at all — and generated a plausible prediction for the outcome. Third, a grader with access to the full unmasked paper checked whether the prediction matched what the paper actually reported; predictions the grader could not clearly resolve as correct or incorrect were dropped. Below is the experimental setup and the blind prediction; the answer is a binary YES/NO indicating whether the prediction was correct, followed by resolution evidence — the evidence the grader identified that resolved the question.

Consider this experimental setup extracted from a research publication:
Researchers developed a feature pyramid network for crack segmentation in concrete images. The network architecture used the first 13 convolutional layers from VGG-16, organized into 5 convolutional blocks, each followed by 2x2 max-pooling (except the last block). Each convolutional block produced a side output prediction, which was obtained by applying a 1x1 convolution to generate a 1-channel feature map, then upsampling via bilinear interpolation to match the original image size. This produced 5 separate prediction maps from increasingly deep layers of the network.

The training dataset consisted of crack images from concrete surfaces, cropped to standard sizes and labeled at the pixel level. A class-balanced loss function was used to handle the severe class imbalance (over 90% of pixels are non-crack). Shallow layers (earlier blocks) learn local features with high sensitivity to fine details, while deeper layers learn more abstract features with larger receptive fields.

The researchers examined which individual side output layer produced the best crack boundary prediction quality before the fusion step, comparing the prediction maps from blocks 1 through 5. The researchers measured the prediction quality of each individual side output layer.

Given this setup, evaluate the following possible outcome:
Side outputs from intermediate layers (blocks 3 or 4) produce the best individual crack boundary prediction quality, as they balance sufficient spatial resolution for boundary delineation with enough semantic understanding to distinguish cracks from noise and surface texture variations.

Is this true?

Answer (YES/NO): NO